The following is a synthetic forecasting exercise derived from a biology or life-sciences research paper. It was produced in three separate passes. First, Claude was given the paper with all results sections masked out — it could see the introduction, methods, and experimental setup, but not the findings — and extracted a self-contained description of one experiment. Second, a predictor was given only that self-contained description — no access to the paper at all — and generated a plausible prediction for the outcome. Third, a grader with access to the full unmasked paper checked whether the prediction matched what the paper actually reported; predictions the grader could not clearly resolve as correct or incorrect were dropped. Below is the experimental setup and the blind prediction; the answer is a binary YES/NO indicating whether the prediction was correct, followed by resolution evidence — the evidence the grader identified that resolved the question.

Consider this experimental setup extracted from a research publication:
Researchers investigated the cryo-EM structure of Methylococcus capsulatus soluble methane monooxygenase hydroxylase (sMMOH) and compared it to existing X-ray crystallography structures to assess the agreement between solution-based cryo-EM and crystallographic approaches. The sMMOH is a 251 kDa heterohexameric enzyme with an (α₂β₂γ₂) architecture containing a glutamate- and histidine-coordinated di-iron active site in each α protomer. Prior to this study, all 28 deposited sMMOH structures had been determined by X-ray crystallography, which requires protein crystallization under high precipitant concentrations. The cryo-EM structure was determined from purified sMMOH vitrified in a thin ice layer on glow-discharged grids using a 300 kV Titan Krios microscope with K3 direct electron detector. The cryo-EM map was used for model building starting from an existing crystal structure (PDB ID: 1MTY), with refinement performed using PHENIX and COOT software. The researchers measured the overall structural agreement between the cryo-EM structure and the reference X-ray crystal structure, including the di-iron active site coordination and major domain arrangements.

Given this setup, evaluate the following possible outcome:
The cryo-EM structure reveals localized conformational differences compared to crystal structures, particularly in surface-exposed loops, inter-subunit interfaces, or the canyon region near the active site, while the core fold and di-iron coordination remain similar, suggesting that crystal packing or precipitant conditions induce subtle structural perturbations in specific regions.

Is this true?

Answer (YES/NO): NO